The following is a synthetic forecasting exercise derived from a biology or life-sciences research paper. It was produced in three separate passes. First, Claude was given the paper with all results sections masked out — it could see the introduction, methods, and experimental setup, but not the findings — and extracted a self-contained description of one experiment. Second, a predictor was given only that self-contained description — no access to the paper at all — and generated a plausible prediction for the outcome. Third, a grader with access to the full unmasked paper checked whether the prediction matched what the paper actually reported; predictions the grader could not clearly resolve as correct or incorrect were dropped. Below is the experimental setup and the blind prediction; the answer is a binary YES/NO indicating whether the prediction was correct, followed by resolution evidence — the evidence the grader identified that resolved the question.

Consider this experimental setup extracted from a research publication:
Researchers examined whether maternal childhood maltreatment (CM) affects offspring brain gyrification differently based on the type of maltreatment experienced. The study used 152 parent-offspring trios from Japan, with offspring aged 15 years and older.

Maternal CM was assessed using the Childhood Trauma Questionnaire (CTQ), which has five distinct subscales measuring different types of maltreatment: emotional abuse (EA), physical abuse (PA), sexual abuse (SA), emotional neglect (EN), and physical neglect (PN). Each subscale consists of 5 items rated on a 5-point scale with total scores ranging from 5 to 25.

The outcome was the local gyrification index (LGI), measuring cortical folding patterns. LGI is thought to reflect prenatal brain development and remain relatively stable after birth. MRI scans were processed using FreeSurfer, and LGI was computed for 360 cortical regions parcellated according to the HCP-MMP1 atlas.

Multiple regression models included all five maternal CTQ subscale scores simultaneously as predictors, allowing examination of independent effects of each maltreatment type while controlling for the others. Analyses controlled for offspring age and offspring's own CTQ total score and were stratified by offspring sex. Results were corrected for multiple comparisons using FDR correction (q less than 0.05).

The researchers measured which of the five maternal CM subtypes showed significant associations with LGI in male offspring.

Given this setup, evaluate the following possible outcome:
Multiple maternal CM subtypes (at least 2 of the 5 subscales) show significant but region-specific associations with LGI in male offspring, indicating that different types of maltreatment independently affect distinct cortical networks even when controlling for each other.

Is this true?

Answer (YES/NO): NO